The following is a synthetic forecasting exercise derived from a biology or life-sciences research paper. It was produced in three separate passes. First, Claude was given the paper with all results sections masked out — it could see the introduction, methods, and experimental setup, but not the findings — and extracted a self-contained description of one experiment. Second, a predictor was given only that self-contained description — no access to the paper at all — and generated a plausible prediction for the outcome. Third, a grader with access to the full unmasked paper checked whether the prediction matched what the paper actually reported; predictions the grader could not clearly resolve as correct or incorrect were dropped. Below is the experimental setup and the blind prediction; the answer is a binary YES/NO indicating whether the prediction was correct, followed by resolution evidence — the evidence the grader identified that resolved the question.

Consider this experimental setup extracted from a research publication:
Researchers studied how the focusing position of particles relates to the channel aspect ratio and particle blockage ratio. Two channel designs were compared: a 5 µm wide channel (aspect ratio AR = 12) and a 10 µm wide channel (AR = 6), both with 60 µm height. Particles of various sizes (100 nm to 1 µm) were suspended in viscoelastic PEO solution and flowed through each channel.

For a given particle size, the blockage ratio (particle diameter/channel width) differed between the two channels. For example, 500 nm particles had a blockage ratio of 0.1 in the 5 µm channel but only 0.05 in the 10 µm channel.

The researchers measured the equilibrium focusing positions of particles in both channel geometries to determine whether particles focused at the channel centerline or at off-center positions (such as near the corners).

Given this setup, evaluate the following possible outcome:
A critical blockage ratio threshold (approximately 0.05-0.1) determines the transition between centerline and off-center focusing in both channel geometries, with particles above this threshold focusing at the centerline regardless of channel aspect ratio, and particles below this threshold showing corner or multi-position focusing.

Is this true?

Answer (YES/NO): NO